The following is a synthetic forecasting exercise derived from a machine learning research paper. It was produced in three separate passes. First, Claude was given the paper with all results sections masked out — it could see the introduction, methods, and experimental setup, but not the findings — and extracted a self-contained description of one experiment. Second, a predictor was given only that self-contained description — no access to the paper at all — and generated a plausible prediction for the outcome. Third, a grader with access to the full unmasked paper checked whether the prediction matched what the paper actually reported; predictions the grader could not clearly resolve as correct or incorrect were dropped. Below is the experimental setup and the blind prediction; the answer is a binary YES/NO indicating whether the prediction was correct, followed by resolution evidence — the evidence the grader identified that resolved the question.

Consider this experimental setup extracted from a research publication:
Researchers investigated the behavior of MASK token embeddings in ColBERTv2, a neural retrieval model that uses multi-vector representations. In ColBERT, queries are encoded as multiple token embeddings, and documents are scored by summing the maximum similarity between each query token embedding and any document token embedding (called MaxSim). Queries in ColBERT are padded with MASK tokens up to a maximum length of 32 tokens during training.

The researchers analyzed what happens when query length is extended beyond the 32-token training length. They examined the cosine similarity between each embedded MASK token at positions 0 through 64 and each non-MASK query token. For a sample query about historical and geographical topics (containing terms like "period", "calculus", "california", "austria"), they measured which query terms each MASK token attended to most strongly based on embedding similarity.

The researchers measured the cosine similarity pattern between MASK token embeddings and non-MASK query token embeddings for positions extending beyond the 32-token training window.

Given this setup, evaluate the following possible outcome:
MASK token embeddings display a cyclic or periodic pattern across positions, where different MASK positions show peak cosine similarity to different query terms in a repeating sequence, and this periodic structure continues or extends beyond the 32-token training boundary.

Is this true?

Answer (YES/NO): YES